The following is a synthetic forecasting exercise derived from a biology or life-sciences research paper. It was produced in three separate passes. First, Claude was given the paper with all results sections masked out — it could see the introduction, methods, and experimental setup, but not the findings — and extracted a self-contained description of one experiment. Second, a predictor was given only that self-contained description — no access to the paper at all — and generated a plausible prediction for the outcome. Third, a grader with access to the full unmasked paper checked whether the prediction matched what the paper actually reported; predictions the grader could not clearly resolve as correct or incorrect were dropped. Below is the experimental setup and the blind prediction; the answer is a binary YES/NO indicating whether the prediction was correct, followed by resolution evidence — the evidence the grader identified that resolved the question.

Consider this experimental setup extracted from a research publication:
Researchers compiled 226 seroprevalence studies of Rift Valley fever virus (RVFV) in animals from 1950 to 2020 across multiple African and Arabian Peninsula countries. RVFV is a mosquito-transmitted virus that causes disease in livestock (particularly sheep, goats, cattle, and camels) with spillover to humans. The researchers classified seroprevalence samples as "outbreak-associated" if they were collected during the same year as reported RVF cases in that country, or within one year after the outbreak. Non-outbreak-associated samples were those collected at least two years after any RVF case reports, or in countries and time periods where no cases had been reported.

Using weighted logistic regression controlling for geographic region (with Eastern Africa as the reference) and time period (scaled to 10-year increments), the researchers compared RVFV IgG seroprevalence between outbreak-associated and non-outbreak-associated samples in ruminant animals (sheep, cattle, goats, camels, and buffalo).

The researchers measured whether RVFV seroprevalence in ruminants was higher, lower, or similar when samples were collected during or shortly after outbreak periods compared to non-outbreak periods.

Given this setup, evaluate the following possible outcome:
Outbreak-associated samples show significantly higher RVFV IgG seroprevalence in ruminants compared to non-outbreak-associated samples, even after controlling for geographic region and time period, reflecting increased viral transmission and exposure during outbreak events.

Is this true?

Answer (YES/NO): YES